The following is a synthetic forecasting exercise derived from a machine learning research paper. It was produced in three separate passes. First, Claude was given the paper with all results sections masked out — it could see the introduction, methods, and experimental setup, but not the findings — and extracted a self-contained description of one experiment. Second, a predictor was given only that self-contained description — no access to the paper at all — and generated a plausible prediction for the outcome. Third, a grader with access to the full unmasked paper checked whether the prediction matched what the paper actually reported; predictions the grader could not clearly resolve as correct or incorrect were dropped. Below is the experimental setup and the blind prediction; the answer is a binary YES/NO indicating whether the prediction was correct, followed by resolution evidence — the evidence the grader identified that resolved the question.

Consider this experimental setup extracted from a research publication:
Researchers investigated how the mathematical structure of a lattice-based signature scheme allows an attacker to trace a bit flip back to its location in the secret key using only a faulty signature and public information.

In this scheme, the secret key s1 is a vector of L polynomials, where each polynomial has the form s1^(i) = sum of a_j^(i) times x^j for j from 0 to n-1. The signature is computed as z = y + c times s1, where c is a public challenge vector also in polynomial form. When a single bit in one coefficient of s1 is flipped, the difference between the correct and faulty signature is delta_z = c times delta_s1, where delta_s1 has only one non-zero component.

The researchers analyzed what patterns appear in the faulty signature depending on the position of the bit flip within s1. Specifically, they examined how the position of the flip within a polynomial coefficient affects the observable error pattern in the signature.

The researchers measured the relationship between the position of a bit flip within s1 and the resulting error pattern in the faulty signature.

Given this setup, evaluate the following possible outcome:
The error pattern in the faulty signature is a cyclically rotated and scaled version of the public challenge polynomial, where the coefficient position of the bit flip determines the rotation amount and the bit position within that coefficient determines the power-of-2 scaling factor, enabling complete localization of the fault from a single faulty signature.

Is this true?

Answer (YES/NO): YES